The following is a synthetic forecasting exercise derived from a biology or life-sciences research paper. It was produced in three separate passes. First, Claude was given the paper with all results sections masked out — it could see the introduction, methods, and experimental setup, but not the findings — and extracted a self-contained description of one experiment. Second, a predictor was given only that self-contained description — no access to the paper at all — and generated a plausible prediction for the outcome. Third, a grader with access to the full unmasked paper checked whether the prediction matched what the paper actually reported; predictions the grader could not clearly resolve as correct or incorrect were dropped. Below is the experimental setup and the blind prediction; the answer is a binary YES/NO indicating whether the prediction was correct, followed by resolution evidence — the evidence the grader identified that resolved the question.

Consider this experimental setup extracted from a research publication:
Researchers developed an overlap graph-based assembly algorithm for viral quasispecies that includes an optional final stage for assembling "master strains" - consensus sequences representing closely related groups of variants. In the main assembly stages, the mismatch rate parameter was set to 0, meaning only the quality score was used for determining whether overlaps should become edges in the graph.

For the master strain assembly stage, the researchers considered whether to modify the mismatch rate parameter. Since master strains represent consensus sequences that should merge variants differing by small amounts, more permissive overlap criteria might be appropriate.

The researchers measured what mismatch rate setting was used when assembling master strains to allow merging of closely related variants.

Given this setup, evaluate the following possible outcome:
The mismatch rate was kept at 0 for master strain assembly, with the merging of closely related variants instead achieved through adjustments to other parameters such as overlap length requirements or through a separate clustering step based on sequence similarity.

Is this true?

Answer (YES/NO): NO